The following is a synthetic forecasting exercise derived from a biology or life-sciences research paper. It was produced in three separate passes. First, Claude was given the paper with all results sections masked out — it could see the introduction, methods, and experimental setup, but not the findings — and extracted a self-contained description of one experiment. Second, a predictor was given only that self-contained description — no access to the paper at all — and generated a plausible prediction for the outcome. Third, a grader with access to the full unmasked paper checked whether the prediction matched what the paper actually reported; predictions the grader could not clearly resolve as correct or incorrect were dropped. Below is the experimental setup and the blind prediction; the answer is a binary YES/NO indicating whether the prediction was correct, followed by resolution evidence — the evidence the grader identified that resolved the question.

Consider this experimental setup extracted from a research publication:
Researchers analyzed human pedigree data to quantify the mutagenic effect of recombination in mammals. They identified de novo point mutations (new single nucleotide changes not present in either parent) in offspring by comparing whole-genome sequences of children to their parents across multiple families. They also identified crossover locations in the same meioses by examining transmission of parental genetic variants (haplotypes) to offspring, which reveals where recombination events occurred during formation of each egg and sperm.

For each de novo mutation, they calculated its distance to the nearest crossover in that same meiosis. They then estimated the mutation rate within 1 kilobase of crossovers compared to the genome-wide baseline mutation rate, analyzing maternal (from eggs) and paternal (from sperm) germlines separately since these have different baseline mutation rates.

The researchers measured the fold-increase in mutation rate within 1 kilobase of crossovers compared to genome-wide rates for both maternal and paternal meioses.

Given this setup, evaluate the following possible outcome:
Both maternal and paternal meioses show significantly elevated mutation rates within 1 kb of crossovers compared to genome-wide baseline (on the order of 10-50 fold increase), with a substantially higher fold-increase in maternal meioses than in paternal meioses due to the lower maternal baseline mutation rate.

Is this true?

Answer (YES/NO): NO